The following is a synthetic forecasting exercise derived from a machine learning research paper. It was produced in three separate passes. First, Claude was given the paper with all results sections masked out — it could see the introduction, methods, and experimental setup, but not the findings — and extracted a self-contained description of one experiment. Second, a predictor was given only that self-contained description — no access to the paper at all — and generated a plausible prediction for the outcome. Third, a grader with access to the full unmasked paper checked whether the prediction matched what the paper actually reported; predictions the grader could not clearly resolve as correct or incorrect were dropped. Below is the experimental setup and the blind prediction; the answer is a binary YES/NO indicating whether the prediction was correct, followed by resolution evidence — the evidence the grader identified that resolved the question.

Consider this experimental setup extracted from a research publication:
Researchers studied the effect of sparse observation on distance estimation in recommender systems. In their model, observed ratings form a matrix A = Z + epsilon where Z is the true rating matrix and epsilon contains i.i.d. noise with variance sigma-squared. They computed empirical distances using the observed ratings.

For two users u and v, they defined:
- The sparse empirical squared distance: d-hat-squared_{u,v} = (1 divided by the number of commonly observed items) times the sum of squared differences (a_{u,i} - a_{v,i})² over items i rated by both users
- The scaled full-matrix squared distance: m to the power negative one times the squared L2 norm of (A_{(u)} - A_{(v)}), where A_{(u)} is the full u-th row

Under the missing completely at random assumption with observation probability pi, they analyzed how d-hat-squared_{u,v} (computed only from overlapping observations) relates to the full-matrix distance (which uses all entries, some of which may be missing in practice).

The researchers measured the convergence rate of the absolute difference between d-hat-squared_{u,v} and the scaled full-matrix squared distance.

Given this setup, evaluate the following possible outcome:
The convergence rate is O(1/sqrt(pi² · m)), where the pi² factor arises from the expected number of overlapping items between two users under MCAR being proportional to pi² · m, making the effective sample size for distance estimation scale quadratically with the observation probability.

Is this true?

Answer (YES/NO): YES